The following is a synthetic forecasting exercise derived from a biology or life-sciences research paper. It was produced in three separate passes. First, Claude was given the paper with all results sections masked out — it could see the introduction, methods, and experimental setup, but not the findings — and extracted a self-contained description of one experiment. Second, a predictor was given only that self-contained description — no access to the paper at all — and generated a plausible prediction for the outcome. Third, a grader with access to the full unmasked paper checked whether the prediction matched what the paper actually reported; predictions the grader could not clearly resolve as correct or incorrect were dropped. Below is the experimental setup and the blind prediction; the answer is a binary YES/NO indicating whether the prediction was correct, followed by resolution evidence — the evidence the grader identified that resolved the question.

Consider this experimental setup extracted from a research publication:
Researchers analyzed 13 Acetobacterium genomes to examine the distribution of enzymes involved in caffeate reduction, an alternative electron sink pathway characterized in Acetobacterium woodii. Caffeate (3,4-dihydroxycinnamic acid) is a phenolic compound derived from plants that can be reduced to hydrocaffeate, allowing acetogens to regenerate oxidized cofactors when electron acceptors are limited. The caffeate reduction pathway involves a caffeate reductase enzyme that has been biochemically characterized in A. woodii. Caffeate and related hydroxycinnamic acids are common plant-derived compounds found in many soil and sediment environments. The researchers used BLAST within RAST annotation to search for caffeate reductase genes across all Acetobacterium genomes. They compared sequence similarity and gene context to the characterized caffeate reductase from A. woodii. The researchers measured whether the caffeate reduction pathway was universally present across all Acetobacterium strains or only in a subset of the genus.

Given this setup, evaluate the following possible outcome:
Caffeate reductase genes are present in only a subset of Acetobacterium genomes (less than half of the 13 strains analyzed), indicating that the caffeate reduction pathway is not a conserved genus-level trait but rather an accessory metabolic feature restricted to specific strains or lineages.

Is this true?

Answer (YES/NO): YES